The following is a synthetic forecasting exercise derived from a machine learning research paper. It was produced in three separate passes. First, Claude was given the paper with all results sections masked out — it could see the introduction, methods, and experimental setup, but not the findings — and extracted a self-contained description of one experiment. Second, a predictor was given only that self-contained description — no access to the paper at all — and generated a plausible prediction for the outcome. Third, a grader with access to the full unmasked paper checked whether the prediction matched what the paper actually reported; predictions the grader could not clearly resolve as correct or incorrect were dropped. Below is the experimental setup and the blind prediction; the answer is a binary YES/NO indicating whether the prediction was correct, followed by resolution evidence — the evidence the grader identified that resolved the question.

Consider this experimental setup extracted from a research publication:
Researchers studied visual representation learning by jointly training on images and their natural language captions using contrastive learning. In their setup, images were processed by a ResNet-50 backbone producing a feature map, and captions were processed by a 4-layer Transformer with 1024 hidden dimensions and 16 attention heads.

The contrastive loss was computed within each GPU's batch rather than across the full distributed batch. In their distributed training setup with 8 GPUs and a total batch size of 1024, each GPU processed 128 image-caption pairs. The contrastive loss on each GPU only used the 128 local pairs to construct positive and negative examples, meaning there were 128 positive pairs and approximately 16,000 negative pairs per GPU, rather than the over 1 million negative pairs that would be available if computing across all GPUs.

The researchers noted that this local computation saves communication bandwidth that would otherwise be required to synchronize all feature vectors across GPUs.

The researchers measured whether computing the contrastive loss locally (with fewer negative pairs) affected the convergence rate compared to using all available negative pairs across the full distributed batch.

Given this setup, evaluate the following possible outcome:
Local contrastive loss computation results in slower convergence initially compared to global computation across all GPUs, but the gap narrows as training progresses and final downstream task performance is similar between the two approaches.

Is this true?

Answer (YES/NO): NO